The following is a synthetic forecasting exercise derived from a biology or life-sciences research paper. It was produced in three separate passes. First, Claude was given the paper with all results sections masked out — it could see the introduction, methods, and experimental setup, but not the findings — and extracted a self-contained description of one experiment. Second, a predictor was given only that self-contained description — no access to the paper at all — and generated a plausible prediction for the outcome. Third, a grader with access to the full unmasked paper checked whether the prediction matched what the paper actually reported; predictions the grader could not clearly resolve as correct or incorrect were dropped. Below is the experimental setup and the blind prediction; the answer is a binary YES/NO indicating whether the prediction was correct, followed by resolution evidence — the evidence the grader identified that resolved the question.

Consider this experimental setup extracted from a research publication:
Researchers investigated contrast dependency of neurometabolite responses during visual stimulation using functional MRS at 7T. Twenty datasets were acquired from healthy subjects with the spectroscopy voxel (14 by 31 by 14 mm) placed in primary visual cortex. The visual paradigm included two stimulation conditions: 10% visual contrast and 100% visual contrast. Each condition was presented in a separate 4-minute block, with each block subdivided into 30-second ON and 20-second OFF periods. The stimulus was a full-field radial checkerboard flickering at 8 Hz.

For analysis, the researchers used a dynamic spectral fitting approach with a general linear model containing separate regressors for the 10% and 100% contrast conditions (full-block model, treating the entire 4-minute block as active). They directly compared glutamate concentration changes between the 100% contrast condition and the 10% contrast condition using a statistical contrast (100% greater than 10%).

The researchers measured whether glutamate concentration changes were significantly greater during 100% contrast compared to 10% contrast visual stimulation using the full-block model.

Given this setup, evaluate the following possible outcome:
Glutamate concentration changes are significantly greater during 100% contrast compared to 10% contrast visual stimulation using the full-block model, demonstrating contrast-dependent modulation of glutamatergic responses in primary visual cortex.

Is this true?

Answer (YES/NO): NO